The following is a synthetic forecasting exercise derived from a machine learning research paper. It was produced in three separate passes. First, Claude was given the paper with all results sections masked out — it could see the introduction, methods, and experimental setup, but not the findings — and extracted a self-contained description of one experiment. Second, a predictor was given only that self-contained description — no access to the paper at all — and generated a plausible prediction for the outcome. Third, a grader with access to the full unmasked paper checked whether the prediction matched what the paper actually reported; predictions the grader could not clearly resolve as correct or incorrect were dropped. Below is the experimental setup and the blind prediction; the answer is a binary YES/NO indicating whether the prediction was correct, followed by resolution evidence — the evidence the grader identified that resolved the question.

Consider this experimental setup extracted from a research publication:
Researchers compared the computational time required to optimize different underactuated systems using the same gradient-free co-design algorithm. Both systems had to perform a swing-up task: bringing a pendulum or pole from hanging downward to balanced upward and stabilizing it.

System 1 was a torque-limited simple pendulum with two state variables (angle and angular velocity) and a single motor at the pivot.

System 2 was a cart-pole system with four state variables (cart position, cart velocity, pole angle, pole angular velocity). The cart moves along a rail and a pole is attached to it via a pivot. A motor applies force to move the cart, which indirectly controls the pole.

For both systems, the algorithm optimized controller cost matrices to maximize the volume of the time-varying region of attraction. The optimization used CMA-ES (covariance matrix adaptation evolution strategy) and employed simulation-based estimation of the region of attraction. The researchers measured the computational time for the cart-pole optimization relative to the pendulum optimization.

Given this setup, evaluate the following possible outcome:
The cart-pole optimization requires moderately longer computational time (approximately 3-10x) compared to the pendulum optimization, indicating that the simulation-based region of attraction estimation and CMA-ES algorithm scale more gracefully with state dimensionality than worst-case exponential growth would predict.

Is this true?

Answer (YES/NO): YES